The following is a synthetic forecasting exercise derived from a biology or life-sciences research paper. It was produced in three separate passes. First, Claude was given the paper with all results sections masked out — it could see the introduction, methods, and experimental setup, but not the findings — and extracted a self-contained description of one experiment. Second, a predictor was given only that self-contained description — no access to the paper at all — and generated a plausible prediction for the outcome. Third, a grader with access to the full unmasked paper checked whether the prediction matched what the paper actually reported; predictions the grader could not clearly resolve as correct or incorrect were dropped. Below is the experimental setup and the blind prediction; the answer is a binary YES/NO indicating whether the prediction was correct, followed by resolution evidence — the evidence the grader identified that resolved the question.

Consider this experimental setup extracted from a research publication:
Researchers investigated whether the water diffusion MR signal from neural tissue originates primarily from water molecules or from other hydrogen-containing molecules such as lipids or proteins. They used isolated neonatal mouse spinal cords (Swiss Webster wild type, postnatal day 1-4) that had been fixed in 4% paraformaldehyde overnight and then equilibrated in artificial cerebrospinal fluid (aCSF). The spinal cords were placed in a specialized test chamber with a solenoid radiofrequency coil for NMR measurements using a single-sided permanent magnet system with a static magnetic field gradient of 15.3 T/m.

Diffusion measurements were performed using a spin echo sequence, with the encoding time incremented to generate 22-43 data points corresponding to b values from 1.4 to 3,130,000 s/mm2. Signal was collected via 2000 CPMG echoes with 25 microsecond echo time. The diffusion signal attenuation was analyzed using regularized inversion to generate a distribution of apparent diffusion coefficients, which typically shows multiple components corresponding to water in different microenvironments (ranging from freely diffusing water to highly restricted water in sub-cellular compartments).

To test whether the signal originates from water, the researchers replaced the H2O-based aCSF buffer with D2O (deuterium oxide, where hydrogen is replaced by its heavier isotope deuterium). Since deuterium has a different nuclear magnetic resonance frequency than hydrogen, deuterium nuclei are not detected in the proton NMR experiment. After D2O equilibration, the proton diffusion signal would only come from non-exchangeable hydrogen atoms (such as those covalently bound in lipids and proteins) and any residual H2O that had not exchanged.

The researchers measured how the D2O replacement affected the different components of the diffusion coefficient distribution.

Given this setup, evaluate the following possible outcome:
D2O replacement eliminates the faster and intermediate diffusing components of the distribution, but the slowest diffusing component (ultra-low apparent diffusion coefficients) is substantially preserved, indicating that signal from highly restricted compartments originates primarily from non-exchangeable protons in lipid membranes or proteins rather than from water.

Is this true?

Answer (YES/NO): NO